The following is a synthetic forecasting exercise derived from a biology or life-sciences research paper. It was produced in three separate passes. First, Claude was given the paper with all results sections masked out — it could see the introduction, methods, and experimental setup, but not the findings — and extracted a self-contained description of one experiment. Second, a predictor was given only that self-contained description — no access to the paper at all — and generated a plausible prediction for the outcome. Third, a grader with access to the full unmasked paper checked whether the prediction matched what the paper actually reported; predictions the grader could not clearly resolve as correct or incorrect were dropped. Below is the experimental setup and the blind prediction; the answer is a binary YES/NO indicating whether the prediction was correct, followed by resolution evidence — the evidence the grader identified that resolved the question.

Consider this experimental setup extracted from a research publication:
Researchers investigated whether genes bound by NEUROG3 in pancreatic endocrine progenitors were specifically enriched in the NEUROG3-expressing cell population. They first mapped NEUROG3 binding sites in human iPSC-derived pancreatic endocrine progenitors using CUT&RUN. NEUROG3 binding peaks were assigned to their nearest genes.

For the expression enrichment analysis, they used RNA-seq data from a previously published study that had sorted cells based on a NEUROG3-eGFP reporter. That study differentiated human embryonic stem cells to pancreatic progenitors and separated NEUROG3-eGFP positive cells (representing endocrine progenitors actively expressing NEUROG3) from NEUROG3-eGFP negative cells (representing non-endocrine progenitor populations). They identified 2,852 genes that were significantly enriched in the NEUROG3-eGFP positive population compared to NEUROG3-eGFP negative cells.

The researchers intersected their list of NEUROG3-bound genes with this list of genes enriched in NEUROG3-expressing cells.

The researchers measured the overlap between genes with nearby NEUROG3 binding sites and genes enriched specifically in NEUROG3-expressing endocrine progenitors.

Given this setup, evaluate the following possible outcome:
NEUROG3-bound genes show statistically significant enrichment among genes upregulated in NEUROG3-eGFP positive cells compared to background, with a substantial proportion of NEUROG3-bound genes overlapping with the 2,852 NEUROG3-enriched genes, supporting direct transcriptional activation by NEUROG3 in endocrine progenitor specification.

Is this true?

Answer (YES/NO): NO